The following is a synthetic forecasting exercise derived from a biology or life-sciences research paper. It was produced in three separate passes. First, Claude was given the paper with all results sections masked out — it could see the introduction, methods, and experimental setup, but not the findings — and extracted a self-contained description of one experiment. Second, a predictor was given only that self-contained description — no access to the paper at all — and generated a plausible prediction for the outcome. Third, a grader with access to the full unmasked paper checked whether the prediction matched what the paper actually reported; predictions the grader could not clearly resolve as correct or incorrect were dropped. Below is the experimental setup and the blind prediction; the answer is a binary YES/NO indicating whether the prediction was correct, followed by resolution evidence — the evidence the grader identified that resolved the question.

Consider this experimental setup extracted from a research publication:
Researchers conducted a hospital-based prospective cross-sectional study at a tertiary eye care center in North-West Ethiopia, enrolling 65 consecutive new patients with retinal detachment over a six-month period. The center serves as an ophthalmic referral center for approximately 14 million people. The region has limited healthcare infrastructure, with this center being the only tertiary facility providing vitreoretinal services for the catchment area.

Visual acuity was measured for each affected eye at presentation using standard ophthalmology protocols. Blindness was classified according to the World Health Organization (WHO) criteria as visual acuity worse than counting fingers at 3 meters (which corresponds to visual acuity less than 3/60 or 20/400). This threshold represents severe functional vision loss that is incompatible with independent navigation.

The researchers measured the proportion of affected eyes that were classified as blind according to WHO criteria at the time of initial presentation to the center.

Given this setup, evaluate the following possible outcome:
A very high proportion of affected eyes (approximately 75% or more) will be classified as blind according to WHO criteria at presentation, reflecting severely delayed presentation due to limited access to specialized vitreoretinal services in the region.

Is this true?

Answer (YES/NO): YES